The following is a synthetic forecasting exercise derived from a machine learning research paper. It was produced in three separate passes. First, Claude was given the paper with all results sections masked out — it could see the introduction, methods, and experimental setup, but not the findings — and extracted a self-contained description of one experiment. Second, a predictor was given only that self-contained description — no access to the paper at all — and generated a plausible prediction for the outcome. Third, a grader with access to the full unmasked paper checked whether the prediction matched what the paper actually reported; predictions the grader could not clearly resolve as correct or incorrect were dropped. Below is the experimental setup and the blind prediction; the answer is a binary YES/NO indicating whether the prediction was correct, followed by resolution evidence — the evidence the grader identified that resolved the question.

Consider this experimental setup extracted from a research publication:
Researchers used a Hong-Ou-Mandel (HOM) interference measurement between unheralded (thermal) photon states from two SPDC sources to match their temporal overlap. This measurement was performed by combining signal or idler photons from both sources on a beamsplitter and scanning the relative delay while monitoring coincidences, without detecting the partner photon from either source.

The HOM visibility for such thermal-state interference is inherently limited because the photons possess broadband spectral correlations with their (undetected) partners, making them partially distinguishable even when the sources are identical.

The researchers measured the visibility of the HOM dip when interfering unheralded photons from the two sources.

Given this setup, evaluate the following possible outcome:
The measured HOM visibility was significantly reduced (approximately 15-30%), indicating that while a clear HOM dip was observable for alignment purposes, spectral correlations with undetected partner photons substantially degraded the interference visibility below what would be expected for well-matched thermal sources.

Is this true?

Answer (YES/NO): NO